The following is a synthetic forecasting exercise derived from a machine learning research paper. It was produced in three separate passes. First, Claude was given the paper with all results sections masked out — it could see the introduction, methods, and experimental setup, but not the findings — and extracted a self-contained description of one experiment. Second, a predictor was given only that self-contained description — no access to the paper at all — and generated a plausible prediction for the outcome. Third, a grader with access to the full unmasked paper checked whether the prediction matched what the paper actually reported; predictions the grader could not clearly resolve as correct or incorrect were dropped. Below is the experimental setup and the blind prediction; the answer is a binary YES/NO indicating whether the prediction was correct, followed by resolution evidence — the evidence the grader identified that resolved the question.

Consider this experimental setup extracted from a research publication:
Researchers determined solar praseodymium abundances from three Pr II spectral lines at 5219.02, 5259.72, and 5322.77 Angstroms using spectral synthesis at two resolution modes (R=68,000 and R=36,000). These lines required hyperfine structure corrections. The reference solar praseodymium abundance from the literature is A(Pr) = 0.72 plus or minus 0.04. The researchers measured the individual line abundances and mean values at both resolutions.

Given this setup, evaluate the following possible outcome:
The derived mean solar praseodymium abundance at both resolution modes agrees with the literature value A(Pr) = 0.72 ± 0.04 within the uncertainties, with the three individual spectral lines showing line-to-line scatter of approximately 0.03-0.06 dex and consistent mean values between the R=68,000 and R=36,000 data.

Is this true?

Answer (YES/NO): NO